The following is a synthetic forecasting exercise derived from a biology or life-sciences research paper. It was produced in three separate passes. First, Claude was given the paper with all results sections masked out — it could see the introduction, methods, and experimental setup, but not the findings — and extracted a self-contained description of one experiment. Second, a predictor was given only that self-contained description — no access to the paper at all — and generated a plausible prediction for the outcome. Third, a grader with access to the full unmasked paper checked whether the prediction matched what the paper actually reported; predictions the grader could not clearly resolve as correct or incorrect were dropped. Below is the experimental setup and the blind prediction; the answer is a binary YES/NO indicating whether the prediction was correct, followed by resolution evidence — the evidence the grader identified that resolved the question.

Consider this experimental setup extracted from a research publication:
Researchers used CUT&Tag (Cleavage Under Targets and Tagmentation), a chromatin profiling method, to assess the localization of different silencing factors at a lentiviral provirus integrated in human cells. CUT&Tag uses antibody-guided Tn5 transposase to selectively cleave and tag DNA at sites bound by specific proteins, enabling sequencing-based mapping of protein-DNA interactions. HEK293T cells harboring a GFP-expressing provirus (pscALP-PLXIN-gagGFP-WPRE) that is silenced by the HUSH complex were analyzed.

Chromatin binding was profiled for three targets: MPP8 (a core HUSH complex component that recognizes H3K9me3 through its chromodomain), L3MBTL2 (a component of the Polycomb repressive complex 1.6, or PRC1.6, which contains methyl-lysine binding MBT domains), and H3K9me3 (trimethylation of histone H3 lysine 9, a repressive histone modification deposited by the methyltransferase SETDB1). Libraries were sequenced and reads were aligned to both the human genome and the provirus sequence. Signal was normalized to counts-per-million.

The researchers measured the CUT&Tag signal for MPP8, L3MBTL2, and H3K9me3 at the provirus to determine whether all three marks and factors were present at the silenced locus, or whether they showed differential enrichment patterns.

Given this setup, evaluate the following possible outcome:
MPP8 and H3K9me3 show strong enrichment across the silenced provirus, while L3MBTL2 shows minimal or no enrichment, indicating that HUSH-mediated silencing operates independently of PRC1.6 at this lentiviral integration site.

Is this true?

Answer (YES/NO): NO